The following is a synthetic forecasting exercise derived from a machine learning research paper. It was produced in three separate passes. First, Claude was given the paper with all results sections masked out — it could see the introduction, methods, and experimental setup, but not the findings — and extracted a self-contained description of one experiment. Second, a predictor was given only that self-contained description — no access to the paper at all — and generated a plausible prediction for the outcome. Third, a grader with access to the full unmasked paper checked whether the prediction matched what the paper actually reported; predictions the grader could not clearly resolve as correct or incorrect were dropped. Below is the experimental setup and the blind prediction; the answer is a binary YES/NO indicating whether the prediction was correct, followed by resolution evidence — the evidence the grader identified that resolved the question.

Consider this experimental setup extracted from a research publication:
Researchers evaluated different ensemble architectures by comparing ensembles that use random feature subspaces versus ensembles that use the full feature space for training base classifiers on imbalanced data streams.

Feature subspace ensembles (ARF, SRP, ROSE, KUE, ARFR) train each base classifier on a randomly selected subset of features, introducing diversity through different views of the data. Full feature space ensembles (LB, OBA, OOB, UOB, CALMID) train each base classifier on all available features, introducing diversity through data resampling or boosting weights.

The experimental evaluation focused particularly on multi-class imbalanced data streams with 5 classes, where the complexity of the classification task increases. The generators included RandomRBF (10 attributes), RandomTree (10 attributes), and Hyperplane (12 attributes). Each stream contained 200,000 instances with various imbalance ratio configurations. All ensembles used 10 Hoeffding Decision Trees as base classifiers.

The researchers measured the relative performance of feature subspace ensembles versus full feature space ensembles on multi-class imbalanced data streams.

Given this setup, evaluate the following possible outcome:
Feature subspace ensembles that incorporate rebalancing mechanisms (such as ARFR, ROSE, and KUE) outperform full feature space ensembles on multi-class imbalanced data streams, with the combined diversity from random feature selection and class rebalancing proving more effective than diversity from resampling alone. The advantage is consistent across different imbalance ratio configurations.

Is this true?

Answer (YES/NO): NO